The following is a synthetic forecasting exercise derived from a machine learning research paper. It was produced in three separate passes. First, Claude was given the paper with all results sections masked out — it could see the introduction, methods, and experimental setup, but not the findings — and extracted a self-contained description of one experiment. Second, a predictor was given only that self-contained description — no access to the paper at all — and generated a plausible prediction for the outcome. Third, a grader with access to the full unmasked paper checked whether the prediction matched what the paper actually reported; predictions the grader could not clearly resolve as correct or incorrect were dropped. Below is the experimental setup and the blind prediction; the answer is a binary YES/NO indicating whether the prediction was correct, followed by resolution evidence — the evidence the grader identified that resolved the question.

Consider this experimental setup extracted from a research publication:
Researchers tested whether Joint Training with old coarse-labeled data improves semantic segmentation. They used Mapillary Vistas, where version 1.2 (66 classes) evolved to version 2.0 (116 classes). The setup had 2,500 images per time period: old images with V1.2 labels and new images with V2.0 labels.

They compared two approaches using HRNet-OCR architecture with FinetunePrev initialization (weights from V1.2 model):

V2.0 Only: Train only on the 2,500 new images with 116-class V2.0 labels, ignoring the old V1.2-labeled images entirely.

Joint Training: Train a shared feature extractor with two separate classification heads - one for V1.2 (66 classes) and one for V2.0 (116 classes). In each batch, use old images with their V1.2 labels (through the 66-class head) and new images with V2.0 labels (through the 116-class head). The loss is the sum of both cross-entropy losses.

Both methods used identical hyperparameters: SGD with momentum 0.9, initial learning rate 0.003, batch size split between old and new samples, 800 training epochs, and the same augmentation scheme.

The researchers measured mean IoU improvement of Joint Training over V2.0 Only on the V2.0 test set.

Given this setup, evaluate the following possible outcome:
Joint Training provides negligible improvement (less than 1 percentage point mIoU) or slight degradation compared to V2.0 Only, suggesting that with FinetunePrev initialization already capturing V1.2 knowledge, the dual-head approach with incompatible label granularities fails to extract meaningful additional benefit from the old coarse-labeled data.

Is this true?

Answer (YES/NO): YES